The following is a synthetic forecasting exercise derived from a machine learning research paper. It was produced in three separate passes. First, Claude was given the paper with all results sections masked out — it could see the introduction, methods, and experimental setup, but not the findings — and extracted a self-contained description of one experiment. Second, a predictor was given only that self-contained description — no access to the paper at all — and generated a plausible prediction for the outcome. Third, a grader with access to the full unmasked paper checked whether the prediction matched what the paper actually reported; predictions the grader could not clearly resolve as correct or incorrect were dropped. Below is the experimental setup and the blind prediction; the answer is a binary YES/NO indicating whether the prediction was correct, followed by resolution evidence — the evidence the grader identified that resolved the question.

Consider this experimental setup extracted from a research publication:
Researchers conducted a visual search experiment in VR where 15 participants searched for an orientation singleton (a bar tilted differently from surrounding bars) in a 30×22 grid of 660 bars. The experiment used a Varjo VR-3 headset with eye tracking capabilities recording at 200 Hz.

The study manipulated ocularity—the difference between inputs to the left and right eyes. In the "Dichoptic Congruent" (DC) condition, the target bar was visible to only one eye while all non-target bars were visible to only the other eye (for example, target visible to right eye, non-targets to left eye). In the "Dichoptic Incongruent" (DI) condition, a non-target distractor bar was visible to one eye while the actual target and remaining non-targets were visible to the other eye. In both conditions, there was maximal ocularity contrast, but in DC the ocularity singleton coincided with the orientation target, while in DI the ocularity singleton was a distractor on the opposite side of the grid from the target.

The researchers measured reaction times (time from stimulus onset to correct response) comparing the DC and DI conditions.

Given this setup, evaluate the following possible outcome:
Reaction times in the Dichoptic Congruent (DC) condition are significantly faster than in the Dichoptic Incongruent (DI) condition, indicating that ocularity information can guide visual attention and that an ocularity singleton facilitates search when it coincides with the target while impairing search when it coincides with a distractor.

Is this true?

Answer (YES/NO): YES